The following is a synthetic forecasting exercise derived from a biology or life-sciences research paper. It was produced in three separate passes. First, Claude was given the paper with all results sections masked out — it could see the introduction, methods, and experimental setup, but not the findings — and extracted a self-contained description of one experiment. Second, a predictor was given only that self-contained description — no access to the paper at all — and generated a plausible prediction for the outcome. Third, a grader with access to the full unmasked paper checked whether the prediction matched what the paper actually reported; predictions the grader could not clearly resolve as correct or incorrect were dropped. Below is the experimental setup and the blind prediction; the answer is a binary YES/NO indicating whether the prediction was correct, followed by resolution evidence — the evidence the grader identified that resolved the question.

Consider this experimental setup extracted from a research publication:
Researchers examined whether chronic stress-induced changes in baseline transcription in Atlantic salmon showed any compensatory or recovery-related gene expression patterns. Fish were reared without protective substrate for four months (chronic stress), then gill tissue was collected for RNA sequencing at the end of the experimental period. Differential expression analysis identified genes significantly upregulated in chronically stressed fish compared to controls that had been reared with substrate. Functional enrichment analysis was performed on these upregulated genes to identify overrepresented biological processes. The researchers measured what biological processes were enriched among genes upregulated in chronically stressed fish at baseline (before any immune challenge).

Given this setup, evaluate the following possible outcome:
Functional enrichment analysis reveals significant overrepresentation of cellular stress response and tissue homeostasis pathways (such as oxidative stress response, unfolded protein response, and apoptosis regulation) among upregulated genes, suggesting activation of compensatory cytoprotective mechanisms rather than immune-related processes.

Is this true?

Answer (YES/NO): NO